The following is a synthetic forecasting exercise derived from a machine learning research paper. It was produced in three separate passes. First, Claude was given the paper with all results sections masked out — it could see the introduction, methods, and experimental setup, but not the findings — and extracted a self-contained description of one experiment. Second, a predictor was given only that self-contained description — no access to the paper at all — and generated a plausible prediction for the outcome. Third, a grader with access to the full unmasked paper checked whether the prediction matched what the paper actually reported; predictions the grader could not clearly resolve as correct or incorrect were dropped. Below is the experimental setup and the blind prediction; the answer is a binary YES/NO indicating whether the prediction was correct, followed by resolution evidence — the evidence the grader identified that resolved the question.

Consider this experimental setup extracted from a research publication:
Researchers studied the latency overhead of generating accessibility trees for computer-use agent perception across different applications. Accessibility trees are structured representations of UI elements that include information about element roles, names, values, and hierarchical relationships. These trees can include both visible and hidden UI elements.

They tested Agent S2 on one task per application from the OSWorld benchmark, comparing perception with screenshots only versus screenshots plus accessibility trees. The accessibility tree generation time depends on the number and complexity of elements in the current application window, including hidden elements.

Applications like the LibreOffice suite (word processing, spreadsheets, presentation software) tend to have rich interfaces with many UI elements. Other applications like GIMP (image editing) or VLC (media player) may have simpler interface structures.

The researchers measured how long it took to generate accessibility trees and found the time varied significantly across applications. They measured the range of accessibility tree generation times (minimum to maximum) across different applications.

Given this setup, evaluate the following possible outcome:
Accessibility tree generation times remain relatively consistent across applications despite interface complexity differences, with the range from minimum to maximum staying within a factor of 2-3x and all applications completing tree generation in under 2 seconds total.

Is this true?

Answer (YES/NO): NO